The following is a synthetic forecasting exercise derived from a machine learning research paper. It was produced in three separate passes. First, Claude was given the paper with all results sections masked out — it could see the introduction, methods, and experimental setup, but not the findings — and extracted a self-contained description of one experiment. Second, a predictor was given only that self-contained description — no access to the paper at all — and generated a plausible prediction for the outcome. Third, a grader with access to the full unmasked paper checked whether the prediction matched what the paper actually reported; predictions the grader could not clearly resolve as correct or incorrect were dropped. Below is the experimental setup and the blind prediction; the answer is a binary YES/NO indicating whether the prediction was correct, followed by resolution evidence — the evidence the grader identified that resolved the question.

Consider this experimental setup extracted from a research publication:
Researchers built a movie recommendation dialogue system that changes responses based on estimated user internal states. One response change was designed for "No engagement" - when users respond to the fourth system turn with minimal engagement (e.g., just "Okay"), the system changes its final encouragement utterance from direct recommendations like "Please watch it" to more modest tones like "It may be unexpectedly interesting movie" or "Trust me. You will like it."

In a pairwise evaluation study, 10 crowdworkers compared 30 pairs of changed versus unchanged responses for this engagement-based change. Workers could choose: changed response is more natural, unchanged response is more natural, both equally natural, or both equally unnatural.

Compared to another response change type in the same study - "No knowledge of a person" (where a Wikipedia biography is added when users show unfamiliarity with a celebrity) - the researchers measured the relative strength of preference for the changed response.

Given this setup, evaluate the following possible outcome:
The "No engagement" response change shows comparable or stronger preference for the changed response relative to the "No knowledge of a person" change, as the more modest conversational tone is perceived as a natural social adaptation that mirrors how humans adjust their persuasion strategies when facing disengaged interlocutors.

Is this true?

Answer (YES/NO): NO